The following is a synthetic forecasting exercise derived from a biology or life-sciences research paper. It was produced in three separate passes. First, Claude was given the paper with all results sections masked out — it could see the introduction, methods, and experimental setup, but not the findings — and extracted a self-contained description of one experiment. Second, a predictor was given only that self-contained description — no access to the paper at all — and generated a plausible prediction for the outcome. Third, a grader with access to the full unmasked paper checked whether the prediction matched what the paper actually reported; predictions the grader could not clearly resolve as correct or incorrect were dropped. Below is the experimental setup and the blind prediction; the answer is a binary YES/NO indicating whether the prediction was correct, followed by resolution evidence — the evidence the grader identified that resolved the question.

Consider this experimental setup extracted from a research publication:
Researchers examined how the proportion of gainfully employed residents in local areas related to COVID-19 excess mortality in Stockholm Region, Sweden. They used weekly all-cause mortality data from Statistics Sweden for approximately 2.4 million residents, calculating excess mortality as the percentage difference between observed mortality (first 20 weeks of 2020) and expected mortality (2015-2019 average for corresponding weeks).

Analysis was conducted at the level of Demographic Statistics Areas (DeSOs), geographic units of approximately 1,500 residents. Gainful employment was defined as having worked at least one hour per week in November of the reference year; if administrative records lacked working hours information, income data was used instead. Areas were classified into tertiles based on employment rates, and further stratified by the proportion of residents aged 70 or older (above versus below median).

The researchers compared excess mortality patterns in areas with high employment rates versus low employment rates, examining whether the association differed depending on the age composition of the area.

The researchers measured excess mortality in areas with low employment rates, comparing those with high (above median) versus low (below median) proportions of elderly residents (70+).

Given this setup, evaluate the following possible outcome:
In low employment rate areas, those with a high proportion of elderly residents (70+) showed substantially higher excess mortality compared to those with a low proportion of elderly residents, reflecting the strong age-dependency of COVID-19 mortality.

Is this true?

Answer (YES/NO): NO